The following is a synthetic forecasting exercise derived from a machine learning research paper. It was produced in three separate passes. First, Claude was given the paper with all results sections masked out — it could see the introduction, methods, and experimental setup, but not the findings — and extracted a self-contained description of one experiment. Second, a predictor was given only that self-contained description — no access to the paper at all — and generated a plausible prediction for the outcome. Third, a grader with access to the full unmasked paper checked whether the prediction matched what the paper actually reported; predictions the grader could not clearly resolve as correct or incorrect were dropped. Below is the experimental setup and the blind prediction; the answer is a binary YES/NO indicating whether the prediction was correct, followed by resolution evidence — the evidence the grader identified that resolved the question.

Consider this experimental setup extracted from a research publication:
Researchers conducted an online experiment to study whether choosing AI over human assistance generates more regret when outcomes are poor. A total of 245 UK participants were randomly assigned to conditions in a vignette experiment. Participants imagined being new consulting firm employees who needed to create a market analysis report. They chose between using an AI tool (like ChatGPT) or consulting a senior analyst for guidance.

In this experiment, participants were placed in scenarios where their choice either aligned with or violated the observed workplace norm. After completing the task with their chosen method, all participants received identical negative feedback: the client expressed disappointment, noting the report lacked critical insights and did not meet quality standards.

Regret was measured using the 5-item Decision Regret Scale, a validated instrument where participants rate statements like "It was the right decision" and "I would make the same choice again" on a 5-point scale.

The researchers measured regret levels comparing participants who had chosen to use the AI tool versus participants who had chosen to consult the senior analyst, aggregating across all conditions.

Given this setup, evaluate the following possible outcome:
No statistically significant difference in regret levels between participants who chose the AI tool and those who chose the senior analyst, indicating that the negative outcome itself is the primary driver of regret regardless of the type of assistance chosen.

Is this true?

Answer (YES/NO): NO